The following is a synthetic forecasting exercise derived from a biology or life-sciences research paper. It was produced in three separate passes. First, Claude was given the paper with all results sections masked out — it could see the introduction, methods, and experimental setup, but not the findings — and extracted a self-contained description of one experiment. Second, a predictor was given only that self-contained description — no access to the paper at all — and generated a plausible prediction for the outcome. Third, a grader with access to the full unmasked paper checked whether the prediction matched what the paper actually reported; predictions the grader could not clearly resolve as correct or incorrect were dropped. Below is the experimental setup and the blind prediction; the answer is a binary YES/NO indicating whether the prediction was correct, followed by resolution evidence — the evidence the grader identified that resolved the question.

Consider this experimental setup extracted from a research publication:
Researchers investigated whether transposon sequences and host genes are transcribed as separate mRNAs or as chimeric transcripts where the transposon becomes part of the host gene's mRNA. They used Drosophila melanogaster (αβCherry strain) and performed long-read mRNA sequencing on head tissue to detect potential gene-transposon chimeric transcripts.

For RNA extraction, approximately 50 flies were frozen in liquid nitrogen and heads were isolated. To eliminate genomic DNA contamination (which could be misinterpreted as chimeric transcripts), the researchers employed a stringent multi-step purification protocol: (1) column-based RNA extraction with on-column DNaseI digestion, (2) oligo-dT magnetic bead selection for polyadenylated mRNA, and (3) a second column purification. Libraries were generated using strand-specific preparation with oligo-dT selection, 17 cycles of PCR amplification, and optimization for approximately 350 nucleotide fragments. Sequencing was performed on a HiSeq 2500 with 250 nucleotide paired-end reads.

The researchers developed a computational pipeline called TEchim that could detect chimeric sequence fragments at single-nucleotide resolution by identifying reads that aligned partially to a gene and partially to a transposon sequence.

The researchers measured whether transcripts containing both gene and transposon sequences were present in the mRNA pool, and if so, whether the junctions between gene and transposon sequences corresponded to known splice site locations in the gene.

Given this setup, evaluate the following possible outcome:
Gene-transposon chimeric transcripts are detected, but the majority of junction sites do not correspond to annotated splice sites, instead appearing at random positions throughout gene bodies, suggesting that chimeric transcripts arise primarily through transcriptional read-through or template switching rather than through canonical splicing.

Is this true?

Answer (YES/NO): NO